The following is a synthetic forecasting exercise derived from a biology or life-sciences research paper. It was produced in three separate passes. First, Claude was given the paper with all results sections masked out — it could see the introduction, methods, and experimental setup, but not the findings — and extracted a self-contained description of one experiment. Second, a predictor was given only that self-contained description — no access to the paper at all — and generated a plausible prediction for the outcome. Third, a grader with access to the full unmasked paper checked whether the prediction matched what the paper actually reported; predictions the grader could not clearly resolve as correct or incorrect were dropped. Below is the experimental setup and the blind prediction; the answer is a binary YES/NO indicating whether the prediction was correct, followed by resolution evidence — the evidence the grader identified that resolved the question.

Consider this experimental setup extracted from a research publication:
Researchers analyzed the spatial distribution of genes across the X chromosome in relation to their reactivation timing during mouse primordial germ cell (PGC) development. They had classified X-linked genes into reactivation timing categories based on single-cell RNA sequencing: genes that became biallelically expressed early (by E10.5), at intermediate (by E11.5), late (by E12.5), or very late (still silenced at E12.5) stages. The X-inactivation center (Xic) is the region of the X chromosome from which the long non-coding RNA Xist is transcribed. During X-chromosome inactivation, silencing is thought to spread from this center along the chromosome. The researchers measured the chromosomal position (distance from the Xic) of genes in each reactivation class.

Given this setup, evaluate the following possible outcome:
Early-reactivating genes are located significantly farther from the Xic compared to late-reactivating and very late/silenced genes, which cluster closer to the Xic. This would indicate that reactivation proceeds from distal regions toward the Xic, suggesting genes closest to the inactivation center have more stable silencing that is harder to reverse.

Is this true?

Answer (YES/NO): YES